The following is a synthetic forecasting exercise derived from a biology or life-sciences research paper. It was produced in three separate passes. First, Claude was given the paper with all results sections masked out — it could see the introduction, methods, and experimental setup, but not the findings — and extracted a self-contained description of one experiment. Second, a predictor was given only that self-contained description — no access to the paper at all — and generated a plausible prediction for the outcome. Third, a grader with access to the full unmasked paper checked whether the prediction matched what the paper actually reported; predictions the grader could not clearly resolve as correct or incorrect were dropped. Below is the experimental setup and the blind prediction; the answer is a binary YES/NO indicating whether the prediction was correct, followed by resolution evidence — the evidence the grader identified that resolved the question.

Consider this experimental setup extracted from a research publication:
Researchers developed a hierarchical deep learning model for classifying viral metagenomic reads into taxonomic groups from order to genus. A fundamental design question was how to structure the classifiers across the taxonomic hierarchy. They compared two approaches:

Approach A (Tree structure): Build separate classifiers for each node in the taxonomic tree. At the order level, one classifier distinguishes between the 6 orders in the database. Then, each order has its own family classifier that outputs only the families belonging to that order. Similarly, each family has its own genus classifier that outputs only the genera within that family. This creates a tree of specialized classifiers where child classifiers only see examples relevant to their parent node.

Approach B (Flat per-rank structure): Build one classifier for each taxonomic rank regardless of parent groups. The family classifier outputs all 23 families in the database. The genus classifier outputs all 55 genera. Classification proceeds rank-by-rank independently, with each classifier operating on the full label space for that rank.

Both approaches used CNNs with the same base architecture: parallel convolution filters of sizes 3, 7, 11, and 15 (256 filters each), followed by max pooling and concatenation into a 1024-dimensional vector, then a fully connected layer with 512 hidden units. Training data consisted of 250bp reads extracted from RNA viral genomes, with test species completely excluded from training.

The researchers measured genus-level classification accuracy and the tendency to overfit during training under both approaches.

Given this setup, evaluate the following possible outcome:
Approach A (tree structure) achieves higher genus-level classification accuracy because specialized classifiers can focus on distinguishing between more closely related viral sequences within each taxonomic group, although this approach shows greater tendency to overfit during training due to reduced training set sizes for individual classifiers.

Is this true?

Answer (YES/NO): NO